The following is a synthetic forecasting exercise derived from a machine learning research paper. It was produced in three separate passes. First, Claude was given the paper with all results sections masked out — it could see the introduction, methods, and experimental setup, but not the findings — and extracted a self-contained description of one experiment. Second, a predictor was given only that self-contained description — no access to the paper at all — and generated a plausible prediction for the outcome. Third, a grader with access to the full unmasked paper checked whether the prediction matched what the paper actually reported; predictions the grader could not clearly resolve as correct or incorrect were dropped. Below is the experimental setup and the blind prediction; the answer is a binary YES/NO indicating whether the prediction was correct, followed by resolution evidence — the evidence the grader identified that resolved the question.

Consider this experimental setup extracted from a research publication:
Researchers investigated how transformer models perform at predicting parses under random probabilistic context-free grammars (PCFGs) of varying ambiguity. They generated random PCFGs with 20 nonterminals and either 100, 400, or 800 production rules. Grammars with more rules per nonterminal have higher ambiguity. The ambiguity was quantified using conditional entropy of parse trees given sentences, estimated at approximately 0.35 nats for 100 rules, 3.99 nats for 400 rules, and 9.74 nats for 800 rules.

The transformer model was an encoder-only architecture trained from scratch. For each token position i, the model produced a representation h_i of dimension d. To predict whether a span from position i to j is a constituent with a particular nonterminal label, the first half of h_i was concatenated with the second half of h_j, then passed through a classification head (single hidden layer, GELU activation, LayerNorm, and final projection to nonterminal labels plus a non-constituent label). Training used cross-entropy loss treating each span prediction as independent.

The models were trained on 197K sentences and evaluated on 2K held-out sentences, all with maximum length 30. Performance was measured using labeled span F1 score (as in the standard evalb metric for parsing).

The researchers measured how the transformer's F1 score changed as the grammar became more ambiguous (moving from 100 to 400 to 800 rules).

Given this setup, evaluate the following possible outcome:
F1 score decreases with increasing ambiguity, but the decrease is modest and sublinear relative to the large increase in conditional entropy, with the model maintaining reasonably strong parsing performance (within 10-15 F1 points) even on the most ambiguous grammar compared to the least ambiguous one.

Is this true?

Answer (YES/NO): NO